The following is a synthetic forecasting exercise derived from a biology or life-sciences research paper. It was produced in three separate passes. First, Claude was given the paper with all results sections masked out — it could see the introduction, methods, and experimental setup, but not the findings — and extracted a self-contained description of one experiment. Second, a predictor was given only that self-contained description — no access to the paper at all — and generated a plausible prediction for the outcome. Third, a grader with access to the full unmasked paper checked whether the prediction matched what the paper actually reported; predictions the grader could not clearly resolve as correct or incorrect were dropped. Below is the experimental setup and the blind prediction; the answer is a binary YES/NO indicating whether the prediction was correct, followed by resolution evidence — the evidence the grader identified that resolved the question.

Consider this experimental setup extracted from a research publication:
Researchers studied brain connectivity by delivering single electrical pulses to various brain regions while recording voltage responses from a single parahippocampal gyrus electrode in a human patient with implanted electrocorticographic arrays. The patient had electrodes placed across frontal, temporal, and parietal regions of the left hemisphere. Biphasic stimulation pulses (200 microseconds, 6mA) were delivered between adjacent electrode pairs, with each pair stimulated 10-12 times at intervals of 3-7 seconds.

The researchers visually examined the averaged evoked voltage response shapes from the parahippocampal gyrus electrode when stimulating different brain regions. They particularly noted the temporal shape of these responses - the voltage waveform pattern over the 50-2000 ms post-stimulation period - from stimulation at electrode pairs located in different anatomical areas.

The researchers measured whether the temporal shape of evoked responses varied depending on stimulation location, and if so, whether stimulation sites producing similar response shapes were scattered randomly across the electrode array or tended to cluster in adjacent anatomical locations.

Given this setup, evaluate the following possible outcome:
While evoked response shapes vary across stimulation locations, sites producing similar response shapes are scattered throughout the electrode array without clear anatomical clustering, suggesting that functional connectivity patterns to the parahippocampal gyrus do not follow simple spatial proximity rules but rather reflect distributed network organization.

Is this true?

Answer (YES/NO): NO